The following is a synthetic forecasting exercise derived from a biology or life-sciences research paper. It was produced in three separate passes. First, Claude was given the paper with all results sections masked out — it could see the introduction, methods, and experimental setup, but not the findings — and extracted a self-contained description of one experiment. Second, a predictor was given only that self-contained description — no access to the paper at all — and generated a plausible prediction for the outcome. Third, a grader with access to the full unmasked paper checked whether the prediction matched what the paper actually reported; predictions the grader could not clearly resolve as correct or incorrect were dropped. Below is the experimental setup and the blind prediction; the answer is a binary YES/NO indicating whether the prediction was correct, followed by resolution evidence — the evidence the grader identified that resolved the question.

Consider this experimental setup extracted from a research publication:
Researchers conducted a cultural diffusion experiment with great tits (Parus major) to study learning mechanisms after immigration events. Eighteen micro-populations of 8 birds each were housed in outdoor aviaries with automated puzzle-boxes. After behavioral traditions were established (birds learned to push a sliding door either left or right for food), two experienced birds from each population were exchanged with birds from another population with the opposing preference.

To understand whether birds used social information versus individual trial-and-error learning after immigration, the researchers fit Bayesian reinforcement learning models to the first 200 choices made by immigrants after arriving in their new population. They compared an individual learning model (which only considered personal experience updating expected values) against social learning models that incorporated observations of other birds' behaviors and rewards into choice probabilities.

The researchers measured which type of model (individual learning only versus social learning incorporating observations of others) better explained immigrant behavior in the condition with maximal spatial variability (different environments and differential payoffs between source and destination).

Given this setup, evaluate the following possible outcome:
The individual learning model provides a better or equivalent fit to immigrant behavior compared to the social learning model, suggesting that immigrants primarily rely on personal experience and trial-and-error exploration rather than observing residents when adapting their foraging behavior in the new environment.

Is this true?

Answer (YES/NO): NO